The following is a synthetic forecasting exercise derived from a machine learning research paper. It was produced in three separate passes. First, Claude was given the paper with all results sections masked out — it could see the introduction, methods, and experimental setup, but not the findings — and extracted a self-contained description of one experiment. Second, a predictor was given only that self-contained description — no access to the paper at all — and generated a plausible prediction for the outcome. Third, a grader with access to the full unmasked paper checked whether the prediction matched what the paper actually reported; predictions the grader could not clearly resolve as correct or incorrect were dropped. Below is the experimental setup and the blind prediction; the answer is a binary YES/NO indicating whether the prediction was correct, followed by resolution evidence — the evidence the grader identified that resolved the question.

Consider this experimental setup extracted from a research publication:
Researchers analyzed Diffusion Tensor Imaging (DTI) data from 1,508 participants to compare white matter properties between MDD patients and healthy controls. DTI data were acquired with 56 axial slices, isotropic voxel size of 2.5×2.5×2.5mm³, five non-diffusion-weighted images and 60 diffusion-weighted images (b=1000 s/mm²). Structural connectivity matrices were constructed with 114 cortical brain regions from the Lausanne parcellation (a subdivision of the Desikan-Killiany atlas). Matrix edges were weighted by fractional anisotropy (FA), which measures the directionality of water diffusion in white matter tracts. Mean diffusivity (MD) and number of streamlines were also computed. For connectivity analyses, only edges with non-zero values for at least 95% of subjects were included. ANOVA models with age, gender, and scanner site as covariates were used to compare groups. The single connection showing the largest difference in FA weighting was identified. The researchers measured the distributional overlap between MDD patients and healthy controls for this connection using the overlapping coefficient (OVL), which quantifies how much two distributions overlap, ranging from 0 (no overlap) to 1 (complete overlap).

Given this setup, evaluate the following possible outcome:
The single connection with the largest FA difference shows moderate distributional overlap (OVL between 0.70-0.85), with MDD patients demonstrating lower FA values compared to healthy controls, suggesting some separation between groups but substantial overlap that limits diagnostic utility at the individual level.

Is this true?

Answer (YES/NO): NO